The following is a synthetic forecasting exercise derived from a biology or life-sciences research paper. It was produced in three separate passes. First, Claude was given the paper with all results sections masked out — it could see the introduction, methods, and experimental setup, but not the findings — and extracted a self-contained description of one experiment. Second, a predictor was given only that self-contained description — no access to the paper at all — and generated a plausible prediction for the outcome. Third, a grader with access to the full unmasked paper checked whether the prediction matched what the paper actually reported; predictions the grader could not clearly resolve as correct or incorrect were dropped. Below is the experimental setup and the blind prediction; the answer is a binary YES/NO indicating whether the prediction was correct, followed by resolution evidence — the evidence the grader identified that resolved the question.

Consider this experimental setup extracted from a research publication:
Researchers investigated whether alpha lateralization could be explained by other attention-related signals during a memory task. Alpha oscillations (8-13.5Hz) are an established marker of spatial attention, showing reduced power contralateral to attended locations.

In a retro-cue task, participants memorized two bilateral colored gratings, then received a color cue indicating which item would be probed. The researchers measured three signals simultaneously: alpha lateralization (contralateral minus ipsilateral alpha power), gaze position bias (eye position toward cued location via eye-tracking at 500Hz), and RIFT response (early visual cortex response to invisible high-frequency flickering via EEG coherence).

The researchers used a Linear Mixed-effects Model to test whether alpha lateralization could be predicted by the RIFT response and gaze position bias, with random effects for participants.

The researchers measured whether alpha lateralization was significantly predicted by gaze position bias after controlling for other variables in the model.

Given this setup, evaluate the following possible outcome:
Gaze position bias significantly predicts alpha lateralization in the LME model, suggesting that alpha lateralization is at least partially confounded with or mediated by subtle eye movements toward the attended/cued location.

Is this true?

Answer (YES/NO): NO